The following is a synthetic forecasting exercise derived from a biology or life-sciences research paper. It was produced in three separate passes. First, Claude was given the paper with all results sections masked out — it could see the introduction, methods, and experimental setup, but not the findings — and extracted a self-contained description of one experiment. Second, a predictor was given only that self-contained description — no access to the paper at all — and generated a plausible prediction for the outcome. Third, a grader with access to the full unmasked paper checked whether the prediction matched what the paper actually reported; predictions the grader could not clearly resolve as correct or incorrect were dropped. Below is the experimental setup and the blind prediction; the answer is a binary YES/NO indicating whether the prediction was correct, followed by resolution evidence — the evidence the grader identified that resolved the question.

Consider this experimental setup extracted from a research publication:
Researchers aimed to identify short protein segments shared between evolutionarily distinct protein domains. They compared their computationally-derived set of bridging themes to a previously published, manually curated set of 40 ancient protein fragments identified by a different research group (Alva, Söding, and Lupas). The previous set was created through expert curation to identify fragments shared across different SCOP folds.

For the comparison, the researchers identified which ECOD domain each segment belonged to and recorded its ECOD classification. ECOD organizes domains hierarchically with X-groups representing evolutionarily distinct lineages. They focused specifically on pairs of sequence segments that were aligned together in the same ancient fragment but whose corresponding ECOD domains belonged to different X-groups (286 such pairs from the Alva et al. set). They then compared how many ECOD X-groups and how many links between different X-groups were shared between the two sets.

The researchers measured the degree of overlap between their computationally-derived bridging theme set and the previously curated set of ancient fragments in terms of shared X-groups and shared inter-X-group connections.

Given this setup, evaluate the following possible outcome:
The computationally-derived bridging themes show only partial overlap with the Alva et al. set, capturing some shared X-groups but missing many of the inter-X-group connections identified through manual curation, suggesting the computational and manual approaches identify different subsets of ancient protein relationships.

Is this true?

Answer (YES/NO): YES